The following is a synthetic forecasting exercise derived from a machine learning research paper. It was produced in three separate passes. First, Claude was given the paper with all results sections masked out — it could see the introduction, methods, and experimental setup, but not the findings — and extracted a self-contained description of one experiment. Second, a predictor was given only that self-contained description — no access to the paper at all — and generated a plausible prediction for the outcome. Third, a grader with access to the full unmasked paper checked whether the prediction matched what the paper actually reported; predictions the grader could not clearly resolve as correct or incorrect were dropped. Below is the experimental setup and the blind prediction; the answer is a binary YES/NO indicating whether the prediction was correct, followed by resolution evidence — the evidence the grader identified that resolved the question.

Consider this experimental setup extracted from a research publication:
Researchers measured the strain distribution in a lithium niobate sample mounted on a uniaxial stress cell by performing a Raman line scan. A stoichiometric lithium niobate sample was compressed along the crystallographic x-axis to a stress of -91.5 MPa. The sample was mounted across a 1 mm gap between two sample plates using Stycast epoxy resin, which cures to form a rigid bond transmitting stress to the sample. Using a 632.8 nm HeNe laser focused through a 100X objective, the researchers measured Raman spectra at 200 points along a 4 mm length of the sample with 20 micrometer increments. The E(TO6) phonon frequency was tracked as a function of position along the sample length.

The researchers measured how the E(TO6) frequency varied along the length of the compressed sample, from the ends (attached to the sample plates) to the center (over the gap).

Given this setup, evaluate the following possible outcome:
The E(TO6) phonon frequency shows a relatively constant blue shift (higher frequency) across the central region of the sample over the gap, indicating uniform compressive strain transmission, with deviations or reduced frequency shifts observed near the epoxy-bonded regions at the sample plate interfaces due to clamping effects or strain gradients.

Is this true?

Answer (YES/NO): YES